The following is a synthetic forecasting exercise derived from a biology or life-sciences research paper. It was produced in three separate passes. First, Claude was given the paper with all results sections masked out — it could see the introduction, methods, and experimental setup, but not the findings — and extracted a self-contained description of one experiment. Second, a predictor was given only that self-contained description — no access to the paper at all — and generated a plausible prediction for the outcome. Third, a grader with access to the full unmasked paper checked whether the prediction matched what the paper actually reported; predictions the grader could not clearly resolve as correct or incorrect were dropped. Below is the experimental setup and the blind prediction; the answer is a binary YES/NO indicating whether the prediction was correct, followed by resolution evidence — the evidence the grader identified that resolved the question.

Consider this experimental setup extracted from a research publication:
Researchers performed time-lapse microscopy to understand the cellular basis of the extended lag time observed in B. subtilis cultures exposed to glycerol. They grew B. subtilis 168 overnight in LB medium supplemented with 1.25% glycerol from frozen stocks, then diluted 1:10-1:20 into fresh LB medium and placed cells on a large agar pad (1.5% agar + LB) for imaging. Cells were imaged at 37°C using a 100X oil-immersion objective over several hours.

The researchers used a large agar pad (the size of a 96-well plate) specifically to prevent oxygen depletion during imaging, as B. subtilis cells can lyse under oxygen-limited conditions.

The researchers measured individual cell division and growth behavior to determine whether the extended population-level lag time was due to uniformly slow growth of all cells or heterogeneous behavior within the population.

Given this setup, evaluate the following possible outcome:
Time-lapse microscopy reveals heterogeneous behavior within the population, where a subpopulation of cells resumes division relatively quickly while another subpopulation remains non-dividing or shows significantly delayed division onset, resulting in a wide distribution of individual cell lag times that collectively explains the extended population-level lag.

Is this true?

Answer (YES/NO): YES